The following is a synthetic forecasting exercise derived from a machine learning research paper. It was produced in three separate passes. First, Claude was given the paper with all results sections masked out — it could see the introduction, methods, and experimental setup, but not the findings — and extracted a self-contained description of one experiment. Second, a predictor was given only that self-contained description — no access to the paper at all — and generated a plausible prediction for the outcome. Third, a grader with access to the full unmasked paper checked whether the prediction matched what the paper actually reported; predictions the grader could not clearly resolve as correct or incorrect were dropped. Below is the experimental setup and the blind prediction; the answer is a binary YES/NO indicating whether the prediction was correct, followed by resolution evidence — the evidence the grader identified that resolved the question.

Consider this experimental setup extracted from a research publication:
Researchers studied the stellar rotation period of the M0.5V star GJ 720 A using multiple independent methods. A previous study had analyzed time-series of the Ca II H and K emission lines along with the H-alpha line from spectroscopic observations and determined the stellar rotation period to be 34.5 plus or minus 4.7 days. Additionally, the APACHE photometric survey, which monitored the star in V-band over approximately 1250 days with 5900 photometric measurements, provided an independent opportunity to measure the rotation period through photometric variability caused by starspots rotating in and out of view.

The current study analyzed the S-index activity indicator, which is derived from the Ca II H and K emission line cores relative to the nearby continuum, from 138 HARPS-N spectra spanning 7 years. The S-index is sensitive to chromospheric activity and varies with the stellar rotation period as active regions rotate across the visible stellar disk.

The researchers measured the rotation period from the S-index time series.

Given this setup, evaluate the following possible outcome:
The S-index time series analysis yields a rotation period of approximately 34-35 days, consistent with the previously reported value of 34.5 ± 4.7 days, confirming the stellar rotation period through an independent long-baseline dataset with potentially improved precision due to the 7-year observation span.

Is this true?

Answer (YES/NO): NO